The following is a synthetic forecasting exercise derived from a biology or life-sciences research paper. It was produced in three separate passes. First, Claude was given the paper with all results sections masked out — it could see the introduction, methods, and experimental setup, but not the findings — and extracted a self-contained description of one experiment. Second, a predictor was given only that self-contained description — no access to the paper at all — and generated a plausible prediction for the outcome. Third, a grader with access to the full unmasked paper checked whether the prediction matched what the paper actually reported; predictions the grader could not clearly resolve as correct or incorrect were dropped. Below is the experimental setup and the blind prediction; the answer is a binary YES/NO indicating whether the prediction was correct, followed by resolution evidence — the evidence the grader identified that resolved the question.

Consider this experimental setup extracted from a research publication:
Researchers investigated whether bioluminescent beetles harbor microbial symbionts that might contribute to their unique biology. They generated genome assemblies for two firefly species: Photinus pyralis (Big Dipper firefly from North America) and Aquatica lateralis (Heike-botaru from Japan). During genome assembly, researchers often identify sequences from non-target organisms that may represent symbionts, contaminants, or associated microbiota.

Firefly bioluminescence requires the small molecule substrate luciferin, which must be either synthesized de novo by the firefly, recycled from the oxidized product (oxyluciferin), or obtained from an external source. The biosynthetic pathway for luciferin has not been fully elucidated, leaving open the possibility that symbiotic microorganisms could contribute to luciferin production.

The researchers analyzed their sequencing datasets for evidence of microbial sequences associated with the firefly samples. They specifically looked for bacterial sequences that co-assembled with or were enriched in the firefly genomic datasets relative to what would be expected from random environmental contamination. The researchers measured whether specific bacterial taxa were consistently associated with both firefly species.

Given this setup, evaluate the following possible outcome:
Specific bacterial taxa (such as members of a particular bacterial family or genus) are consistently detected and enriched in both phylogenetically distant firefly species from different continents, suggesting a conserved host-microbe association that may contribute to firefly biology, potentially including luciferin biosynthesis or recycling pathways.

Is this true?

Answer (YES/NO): YES